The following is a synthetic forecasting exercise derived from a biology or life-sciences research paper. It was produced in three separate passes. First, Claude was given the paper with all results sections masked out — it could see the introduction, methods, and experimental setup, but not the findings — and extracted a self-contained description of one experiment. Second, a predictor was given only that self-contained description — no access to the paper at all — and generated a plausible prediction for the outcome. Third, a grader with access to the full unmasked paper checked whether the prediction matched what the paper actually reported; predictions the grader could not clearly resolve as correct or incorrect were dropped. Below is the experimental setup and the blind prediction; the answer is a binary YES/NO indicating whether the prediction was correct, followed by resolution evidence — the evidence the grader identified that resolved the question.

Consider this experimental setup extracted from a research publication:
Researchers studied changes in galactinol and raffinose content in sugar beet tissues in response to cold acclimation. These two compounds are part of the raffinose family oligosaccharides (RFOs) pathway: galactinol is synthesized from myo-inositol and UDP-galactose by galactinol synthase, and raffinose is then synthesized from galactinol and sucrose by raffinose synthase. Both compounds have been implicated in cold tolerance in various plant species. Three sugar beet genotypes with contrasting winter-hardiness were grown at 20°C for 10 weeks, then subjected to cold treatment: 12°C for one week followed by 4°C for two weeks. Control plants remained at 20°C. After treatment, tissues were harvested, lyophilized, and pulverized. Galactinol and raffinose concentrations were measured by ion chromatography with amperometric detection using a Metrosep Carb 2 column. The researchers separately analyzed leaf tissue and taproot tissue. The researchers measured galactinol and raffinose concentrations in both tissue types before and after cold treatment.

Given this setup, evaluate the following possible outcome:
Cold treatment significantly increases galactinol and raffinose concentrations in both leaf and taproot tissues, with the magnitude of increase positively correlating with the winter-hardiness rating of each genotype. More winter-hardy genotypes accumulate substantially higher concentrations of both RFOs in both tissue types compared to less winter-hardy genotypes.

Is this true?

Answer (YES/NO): NO